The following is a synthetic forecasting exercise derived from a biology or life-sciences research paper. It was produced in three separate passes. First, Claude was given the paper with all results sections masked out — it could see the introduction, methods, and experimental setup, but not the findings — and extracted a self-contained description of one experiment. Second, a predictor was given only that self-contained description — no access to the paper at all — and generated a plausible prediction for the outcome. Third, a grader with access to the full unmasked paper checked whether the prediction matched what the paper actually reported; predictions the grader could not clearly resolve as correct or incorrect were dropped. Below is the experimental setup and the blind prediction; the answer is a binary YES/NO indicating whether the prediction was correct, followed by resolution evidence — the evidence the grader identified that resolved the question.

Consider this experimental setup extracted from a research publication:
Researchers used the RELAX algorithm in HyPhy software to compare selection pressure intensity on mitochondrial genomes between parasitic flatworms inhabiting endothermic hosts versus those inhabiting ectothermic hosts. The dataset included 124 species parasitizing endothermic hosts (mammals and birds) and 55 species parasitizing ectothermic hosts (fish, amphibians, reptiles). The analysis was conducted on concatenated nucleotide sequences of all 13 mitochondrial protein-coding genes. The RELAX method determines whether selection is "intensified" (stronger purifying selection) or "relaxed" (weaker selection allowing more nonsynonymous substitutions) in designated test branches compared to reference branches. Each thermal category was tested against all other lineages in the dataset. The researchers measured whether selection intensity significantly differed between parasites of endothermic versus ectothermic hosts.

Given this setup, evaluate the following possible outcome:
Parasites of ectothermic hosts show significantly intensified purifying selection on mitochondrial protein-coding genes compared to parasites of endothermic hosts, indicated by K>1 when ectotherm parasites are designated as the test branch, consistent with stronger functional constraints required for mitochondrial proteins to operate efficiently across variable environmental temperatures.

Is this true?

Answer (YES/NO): YES